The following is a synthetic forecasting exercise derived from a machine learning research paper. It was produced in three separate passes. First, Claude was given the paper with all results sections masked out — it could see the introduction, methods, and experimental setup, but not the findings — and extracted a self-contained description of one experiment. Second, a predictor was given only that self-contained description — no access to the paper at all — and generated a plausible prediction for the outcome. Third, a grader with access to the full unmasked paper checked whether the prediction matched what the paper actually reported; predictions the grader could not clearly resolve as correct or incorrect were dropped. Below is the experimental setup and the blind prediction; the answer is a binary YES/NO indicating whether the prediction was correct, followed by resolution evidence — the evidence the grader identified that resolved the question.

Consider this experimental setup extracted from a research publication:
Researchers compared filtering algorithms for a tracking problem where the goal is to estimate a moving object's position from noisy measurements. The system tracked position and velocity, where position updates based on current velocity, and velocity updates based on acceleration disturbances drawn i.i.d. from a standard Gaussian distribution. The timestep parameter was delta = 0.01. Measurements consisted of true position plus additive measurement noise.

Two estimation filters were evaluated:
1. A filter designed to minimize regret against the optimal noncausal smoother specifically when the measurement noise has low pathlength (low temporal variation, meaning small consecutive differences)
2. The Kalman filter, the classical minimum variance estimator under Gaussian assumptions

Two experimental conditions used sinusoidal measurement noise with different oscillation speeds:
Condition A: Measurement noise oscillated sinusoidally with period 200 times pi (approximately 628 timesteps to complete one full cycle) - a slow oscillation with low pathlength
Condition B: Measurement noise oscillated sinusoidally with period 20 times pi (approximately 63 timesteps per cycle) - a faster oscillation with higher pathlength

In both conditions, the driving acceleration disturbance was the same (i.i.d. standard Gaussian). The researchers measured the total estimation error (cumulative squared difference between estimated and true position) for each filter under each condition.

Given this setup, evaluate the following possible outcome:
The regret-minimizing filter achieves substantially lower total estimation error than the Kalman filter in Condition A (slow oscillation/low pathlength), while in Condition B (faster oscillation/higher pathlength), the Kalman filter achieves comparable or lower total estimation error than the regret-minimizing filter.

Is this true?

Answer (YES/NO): NO